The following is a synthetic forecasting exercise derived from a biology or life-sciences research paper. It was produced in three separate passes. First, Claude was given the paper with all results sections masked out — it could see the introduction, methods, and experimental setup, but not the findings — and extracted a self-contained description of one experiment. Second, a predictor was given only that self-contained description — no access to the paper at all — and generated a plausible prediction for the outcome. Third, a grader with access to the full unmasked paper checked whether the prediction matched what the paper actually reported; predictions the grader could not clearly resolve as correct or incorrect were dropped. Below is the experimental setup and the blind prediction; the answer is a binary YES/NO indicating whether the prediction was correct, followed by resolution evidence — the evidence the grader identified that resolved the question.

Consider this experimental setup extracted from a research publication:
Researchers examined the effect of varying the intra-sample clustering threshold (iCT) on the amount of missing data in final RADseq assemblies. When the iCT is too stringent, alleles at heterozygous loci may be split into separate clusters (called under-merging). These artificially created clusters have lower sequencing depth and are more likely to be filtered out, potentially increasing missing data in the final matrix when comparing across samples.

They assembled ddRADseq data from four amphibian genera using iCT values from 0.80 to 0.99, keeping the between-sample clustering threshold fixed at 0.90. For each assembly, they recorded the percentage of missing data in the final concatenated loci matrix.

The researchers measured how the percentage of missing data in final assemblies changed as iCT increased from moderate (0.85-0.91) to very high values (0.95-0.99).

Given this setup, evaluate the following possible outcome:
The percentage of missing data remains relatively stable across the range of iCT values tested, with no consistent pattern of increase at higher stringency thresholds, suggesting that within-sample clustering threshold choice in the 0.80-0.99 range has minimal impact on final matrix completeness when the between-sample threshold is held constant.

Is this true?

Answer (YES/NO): NO